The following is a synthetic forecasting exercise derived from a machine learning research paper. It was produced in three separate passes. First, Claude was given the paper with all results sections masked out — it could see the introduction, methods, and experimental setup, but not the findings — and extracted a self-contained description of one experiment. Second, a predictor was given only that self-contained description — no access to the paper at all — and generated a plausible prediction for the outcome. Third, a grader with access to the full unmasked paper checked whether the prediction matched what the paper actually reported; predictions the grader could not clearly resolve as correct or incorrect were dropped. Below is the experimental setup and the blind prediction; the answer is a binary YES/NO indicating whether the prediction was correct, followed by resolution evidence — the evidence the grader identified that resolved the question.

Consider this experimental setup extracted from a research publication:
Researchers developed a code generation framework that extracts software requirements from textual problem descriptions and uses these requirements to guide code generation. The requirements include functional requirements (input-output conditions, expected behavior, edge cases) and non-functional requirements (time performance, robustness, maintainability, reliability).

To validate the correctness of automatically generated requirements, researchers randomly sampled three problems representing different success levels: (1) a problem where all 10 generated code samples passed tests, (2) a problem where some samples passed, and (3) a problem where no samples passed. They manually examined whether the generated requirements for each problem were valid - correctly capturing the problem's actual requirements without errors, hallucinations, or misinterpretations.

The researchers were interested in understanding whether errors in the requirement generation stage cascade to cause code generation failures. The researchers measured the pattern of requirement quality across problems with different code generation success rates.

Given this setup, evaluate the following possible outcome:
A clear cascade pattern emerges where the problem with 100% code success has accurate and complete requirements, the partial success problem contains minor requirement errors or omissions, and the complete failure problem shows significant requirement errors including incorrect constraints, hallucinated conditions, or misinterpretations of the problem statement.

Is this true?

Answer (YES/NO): NO